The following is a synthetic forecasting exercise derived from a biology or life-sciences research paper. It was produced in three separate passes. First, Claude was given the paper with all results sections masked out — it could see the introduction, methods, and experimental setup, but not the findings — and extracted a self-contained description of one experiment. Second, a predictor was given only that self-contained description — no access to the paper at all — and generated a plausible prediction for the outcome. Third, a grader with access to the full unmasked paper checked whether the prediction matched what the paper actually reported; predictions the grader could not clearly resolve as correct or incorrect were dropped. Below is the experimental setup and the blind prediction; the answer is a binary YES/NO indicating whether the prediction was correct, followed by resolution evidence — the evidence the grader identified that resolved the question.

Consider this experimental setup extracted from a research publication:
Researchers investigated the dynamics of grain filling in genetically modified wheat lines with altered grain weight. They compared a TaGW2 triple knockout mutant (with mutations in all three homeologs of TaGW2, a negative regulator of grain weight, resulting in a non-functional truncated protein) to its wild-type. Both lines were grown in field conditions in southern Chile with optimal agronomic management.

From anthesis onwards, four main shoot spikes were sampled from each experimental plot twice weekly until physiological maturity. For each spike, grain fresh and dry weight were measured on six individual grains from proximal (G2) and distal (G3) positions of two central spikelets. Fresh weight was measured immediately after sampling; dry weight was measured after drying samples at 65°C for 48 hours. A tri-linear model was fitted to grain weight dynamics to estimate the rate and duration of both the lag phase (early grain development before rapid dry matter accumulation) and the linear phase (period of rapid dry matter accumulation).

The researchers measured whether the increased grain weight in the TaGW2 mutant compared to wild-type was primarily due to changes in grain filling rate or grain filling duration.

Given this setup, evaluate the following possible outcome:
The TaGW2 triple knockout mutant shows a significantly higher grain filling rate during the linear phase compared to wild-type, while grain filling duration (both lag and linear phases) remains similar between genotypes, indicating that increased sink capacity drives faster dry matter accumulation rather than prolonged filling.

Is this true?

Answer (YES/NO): YES